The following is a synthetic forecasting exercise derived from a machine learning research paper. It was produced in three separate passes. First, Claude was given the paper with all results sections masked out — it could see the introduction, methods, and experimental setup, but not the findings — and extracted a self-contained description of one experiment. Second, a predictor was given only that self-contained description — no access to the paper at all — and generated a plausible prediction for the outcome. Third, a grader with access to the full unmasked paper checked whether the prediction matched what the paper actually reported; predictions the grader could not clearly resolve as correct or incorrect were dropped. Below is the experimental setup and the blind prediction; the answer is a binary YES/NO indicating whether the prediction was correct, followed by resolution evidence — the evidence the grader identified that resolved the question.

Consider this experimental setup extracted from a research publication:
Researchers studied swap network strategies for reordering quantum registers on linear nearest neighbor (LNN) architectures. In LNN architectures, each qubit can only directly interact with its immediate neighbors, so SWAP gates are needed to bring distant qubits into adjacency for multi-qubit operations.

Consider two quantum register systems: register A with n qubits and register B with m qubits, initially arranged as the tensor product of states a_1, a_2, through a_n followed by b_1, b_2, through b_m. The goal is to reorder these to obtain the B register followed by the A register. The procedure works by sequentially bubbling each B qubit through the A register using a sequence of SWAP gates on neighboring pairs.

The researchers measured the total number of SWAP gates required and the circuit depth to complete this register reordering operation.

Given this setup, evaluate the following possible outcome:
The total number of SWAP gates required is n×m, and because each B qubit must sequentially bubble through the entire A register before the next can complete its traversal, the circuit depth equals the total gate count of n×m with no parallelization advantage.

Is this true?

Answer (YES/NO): NO